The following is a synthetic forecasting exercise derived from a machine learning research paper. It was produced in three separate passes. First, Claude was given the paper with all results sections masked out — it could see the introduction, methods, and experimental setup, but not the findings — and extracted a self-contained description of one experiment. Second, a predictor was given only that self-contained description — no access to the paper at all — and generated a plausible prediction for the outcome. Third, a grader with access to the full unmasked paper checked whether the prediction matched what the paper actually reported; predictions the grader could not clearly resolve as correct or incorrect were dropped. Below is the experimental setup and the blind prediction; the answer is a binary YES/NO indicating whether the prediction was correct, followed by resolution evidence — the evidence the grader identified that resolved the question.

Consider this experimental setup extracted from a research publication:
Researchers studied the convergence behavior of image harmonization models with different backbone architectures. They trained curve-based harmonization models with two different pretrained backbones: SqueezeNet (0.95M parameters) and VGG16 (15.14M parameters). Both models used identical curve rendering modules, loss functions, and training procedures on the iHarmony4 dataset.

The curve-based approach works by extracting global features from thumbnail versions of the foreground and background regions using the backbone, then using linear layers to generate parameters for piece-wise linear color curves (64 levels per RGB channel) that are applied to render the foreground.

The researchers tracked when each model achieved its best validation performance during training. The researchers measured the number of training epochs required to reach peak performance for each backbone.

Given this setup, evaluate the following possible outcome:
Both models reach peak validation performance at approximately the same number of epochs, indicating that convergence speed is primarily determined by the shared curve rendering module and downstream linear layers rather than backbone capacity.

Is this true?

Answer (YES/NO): NO